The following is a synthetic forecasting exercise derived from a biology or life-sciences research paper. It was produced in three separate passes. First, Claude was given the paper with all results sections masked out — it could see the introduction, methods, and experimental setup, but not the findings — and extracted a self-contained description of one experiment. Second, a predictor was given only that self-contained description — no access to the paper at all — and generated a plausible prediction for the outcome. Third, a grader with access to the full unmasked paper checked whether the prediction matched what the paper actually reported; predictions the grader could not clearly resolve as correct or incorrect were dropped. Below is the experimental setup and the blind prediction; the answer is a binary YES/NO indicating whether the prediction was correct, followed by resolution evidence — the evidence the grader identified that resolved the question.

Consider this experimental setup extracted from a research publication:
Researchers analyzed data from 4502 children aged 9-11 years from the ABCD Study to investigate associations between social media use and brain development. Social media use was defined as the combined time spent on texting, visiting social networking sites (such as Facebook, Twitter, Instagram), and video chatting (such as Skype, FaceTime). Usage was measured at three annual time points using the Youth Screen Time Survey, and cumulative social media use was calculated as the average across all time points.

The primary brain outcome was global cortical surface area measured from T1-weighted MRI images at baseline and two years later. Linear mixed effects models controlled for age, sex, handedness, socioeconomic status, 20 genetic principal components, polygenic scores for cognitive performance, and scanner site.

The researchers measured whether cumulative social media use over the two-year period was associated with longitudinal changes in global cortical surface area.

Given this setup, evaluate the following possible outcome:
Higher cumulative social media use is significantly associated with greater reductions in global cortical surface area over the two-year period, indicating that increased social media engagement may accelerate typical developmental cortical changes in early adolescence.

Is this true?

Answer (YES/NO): NO